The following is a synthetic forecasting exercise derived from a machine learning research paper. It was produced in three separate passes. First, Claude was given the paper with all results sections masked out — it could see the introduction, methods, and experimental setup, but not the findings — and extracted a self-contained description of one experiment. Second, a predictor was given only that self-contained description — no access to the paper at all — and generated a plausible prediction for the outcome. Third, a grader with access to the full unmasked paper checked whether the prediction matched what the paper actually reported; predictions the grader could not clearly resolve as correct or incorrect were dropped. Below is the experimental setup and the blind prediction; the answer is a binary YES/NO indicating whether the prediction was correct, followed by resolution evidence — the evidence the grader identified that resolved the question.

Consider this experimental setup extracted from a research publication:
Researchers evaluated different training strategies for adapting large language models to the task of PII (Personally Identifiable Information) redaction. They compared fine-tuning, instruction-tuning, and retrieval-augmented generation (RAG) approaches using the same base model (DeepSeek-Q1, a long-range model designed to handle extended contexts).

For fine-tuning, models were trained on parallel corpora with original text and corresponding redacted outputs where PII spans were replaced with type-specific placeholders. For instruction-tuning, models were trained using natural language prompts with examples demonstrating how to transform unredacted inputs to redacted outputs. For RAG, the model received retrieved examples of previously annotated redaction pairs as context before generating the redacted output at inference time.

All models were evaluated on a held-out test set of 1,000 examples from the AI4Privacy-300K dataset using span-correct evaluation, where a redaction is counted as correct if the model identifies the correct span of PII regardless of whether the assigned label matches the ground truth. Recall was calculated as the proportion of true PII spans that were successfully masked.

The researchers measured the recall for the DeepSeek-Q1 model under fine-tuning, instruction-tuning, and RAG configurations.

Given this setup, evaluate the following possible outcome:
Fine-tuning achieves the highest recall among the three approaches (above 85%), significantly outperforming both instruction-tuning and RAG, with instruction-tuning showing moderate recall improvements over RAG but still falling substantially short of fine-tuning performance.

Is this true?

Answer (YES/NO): NO